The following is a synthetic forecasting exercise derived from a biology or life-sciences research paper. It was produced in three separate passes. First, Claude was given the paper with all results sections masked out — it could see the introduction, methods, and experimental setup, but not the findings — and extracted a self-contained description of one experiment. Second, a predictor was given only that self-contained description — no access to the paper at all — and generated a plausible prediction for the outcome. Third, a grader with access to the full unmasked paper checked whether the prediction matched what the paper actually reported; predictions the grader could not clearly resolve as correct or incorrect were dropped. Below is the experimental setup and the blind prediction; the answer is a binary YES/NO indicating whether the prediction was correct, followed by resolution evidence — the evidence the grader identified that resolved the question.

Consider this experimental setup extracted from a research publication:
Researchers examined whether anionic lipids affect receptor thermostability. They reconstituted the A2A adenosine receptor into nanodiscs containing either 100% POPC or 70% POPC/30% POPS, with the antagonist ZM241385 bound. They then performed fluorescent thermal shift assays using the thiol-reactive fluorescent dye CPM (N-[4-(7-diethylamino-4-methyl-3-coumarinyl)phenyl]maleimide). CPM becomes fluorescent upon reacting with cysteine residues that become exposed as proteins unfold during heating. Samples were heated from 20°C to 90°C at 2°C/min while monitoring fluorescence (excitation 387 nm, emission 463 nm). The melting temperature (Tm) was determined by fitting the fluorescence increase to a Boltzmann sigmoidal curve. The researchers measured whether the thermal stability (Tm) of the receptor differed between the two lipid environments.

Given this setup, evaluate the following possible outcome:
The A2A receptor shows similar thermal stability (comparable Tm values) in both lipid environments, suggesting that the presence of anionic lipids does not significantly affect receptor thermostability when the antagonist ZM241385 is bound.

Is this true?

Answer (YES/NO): NO